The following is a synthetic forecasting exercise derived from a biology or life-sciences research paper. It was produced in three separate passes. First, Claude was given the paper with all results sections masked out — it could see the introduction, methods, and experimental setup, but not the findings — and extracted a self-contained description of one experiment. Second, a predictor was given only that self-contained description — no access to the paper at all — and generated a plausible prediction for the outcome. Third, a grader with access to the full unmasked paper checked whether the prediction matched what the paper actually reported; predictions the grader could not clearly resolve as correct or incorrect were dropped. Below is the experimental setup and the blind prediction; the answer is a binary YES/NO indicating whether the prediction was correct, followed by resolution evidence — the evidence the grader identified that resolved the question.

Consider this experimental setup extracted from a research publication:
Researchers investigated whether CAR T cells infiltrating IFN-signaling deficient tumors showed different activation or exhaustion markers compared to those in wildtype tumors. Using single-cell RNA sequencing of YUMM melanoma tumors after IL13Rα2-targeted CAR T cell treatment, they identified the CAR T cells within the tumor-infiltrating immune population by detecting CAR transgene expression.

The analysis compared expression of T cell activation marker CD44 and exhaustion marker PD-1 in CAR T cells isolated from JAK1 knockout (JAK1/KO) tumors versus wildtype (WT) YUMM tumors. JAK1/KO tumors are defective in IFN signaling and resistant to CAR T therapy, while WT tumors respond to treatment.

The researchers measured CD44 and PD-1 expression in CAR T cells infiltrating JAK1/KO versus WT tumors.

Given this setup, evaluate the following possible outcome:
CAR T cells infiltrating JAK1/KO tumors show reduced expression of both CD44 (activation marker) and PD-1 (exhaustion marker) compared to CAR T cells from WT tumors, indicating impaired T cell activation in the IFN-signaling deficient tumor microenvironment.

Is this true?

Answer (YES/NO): NO